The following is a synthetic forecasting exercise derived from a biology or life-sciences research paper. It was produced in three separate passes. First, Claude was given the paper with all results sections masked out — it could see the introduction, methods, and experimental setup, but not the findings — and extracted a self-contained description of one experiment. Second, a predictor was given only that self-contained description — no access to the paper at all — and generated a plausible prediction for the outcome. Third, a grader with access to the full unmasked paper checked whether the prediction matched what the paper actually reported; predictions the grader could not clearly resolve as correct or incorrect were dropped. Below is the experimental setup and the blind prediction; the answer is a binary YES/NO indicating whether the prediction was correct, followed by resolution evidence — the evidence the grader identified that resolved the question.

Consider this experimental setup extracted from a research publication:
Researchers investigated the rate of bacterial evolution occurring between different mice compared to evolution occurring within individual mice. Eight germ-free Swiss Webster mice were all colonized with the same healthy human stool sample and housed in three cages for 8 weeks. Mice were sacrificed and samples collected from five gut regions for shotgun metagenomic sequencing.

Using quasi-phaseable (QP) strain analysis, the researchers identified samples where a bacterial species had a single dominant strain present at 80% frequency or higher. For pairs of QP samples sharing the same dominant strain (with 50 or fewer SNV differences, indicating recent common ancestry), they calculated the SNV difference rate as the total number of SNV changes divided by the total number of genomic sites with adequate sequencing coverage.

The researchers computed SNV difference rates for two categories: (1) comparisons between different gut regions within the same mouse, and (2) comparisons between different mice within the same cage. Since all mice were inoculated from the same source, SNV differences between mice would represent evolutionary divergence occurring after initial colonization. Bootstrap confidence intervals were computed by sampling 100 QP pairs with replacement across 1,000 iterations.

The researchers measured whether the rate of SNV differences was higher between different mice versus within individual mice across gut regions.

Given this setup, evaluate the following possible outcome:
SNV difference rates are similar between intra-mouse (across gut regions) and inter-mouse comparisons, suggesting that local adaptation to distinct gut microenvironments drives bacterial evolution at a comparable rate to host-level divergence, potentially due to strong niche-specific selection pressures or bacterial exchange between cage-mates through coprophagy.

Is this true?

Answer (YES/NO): NO